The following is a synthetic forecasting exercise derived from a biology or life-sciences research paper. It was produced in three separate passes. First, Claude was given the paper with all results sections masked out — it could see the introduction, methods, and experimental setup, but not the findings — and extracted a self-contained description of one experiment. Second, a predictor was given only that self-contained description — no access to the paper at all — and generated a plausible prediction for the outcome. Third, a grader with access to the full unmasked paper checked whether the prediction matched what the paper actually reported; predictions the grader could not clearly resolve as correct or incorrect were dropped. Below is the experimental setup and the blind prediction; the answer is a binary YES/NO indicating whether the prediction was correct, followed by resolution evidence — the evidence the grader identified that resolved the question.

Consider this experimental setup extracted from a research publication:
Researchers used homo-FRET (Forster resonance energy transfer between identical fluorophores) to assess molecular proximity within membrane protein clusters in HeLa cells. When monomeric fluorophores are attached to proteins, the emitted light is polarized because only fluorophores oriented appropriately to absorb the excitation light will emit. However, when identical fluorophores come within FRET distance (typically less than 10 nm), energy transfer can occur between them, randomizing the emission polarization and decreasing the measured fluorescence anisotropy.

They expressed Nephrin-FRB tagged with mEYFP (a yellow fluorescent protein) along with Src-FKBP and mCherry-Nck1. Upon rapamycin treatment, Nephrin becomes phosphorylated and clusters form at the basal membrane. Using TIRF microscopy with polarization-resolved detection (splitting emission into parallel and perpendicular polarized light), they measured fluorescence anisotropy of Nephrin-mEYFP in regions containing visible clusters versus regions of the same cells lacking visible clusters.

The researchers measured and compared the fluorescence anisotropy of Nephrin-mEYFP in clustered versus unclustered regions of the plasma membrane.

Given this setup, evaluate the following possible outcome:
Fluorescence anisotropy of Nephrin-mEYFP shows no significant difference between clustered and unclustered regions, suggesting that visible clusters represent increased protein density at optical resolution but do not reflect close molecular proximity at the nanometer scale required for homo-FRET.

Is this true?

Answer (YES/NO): NO